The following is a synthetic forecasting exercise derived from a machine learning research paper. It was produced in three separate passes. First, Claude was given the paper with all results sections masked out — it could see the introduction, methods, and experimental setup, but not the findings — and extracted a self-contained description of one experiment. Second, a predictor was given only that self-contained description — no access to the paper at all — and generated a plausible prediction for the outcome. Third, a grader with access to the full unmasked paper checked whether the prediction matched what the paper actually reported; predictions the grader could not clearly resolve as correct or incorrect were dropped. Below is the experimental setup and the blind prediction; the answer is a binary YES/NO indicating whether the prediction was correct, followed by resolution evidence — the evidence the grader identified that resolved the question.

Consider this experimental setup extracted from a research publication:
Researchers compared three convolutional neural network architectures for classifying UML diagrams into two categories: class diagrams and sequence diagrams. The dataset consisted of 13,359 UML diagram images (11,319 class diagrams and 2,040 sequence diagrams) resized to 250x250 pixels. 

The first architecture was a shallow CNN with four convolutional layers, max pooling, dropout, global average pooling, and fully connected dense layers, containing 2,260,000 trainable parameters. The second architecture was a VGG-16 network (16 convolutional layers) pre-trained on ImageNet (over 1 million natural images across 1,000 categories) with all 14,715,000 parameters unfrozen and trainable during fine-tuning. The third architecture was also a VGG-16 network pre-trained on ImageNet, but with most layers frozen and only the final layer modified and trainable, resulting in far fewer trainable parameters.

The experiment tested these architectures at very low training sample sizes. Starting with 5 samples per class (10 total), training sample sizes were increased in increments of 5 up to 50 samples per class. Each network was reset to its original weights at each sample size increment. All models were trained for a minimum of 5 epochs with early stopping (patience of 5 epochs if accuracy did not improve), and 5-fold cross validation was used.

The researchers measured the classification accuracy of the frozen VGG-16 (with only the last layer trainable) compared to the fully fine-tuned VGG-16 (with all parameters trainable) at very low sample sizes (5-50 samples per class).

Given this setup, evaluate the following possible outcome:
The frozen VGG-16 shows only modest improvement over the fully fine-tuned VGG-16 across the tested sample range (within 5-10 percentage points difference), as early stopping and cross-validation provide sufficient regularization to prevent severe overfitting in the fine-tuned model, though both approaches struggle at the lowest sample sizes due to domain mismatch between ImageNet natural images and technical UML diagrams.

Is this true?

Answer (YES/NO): NO